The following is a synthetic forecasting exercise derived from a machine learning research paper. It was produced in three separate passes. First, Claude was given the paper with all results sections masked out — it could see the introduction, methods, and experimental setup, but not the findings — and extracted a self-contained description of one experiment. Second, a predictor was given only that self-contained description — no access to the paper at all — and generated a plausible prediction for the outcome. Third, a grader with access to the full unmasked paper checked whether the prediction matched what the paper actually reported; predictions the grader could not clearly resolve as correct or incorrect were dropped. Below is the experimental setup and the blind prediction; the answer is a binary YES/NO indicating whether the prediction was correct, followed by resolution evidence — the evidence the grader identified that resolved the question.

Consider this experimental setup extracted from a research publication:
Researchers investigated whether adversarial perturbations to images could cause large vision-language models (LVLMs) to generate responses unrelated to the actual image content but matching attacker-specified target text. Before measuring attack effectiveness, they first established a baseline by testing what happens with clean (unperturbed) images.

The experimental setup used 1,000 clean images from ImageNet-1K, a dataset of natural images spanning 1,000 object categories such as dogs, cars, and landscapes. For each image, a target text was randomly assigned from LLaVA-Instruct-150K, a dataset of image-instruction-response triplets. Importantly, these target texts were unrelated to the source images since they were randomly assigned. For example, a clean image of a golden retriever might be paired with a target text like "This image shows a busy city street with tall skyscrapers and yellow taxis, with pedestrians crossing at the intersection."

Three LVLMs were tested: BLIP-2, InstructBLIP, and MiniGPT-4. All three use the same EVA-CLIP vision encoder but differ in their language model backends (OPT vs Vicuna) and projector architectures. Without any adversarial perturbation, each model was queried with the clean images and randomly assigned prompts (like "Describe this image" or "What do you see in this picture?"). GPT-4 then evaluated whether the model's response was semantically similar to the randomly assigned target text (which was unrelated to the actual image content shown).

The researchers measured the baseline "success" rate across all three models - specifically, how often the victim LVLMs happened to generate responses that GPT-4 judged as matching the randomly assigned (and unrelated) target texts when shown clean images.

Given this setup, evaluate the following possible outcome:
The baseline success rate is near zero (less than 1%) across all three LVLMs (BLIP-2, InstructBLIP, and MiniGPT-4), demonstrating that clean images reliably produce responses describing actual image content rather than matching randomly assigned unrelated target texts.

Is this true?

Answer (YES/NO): YES